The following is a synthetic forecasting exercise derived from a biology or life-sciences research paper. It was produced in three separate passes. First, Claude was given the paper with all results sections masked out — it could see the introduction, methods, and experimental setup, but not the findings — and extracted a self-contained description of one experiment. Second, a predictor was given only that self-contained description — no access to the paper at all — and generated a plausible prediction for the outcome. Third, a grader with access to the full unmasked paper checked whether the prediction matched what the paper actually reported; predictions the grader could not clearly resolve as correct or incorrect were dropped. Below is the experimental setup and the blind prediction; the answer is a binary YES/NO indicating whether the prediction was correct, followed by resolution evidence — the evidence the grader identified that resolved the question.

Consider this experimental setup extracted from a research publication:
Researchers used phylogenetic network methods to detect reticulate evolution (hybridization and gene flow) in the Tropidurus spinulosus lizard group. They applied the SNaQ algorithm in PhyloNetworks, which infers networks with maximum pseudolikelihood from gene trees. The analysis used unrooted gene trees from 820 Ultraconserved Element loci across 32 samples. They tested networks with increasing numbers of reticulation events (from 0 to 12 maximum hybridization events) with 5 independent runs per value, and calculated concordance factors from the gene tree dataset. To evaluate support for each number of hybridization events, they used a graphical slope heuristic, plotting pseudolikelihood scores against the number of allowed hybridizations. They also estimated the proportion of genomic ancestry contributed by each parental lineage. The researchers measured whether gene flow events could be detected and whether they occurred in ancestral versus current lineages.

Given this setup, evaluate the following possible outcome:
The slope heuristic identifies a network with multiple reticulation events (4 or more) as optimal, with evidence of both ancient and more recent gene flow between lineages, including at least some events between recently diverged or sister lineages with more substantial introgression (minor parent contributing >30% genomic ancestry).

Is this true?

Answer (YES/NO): NO